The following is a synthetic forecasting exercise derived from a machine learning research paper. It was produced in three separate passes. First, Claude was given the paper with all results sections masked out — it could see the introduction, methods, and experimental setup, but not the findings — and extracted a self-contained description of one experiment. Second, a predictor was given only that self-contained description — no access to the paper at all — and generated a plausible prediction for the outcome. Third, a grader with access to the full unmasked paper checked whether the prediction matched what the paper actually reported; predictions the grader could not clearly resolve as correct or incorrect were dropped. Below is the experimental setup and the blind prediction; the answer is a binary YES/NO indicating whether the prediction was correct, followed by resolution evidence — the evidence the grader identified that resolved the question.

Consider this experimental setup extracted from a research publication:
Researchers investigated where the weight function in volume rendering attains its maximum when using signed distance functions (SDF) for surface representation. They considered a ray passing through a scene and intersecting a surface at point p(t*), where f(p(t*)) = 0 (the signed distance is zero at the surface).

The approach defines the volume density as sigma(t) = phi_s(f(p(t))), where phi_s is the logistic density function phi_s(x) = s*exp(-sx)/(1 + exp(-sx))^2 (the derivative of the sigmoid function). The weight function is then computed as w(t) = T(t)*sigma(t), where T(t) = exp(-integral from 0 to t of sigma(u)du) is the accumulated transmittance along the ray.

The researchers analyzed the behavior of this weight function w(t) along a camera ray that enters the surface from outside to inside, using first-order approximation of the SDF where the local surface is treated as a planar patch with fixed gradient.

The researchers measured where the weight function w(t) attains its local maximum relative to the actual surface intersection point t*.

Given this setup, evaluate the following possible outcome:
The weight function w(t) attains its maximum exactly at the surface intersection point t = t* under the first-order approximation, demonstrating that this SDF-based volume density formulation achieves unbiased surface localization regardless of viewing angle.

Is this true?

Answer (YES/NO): NO